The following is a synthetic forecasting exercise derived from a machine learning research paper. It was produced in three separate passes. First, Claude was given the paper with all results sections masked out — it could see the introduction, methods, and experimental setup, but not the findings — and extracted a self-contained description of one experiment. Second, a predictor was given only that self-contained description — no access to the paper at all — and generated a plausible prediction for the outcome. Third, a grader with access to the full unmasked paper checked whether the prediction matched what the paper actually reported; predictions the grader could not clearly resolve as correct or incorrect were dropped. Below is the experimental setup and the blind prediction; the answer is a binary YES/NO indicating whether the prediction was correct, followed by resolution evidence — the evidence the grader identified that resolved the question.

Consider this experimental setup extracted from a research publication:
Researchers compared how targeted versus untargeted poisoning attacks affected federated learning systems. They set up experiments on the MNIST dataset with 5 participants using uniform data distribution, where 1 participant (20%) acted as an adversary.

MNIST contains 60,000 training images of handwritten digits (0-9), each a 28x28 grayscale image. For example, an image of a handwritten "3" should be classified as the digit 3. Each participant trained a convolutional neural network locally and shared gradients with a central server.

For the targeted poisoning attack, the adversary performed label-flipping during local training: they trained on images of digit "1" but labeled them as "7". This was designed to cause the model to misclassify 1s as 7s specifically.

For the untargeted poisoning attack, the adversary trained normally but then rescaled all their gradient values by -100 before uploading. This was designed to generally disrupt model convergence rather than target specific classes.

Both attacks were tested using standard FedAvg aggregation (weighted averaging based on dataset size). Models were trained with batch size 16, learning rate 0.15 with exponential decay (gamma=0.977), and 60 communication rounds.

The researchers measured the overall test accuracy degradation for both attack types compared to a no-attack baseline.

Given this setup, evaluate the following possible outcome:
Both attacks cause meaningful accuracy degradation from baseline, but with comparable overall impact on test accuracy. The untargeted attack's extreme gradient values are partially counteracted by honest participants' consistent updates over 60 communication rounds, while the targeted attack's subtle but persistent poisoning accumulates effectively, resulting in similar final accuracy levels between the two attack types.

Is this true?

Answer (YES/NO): NO